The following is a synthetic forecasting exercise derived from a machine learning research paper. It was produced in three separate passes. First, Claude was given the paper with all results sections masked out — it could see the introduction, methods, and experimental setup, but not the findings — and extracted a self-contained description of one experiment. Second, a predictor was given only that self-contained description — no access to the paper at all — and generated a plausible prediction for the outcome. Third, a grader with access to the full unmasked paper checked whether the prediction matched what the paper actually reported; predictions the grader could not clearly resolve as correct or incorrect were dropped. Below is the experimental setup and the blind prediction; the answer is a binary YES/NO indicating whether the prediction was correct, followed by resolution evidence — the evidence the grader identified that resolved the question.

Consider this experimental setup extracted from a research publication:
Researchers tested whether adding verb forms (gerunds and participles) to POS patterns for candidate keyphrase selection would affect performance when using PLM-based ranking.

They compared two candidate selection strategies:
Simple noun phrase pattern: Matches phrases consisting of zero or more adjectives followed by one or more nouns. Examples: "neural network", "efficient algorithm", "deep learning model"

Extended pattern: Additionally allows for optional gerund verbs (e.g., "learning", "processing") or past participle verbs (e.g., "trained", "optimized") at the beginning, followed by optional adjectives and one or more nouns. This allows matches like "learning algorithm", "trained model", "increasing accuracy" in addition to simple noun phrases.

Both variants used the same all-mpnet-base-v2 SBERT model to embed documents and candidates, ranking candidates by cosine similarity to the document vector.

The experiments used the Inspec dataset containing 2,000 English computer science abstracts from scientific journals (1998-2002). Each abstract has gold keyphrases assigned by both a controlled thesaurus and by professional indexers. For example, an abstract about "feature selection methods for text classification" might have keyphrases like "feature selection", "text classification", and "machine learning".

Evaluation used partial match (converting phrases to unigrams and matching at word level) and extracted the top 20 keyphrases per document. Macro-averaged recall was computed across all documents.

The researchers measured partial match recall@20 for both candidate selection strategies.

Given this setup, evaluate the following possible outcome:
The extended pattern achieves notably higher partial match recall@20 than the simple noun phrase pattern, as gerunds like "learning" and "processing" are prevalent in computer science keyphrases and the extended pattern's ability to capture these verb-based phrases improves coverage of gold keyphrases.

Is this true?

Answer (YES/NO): NO